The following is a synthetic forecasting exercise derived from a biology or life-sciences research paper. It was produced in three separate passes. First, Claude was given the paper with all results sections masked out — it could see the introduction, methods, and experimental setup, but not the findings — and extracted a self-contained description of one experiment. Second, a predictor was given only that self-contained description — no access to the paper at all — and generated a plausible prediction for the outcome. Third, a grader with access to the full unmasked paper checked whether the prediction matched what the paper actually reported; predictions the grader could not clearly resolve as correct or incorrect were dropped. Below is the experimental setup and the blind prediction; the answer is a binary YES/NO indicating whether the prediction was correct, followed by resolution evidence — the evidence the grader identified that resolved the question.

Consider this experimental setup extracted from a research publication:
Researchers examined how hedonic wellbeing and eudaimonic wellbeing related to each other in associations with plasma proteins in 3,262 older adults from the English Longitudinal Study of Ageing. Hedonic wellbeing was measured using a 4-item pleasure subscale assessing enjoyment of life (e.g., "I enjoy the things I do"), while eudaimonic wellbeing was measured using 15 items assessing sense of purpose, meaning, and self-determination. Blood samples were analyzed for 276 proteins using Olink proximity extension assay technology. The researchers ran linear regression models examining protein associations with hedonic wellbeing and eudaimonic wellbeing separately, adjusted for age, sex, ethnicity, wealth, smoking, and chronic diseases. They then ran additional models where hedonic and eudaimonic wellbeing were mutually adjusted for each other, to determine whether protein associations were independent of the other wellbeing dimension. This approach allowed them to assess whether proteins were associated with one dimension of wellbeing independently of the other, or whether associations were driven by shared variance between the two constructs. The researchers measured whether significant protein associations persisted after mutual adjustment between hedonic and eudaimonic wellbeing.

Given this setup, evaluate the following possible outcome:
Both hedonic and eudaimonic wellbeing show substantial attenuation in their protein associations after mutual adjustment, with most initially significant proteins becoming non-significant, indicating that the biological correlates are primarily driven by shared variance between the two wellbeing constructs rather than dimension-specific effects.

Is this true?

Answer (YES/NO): YES